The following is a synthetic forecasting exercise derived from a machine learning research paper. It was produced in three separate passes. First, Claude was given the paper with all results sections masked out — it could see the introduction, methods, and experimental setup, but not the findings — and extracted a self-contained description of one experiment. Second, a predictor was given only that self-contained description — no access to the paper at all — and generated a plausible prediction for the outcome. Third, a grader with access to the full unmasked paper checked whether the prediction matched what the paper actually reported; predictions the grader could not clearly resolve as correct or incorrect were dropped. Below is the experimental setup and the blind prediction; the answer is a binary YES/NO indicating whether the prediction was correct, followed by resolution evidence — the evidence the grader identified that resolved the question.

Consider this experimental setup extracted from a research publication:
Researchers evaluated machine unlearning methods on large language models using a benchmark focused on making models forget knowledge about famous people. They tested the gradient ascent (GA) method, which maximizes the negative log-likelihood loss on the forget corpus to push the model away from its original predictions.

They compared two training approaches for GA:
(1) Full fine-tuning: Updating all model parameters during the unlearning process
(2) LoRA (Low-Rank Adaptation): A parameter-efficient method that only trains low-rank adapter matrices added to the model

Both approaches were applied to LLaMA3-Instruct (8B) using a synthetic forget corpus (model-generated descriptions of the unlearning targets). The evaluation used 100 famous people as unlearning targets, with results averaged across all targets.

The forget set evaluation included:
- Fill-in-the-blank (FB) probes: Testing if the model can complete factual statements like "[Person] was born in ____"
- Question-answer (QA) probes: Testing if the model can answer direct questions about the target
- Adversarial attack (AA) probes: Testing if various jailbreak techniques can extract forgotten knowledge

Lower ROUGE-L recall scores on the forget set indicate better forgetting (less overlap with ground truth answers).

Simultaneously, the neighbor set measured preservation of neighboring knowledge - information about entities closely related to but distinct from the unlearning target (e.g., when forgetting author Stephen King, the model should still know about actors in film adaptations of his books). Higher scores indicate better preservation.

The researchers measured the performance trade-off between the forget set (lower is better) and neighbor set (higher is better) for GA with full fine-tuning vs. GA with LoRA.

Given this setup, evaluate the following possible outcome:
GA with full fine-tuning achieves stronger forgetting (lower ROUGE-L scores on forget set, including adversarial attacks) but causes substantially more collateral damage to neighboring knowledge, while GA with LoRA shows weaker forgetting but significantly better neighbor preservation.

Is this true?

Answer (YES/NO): YES